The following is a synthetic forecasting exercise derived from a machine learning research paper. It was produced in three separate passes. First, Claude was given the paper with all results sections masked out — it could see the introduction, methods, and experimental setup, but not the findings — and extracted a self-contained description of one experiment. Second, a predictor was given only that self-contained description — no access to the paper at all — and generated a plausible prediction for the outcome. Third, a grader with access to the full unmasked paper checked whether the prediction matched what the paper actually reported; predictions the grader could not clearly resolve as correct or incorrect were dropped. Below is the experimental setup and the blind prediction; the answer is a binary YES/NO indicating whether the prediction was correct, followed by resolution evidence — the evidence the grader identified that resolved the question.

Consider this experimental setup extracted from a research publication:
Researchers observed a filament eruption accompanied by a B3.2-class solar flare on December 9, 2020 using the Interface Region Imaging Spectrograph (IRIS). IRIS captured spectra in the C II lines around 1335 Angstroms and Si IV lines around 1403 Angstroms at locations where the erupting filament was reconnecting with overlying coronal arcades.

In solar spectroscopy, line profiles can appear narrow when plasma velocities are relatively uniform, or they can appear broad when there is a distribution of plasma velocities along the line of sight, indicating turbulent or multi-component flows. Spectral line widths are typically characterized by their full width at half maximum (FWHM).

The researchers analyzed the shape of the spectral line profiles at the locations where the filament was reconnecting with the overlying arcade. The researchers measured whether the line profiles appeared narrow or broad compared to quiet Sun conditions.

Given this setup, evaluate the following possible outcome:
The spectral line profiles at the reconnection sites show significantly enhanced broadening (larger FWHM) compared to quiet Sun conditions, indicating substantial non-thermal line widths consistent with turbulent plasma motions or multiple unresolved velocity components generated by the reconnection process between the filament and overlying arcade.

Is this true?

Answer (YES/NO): YES